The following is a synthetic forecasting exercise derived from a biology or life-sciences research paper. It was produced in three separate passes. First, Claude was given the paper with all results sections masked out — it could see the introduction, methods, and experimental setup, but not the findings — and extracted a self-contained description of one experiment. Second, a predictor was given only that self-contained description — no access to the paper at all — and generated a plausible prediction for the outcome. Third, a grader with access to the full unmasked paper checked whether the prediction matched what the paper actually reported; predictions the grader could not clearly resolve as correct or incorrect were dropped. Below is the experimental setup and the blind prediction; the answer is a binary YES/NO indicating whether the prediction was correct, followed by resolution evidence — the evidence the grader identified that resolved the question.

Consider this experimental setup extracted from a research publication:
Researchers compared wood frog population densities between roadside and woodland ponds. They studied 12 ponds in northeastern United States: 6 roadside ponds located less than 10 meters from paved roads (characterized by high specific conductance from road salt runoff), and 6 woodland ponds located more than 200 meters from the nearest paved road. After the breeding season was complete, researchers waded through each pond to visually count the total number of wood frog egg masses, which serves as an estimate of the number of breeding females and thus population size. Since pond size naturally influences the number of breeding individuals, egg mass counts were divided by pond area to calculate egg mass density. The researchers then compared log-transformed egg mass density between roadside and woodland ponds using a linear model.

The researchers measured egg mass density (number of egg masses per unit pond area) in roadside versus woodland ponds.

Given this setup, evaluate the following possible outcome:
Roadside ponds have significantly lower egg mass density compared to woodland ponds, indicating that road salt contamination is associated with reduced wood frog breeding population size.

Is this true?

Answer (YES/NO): NO